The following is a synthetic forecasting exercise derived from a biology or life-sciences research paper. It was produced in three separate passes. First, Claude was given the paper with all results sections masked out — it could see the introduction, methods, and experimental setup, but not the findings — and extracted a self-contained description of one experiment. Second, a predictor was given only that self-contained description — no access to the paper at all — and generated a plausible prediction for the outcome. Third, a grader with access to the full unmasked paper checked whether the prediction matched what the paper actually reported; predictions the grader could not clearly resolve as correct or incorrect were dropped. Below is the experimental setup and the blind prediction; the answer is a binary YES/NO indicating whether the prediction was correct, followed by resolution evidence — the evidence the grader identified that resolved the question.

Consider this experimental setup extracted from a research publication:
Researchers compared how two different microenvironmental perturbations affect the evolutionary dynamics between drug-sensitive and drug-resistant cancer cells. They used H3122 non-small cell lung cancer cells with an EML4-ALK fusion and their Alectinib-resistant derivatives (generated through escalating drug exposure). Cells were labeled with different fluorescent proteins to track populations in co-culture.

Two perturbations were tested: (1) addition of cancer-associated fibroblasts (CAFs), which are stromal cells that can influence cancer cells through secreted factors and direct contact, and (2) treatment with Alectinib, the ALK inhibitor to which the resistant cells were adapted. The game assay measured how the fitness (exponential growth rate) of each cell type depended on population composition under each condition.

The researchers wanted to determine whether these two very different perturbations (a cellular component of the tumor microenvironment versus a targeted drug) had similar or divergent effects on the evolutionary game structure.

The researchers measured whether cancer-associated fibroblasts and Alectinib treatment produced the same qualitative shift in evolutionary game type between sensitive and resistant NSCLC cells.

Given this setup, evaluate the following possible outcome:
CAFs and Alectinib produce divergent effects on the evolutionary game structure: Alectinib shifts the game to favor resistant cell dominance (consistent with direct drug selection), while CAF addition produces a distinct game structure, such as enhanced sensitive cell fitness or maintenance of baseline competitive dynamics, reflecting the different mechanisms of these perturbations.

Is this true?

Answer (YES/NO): YES